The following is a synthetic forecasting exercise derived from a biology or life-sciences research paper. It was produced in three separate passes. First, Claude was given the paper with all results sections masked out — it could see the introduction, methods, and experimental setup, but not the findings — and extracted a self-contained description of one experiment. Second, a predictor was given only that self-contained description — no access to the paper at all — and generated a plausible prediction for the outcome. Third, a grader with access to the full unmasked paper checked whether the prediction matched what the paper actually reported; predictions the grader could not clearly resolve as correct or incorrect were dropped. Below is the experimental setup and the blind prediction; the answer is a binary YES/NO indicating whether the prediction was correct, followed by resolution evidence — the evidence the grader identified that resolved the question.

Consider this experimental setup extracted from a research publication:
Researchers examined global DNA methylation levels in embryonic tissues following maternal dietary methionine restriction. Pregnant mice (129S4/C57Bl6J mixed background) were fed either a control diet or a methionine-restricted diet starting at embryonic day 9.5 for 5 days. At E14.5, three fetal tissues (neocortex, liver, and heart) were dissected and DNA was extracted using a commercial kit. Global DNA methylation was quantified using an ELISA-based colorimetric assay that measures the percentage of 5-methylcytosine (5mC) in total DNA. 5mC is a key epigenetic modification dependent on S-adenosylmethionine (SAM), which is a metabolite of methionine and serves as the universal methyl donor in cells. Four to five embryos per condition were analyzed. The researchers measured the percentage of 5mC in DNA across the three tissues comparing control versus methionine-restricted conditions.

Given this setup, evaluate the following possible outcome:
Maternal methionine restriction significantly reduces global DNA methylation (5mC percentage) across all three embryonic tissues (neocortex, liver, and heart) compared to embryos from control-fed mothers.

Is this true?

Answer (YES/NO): NO